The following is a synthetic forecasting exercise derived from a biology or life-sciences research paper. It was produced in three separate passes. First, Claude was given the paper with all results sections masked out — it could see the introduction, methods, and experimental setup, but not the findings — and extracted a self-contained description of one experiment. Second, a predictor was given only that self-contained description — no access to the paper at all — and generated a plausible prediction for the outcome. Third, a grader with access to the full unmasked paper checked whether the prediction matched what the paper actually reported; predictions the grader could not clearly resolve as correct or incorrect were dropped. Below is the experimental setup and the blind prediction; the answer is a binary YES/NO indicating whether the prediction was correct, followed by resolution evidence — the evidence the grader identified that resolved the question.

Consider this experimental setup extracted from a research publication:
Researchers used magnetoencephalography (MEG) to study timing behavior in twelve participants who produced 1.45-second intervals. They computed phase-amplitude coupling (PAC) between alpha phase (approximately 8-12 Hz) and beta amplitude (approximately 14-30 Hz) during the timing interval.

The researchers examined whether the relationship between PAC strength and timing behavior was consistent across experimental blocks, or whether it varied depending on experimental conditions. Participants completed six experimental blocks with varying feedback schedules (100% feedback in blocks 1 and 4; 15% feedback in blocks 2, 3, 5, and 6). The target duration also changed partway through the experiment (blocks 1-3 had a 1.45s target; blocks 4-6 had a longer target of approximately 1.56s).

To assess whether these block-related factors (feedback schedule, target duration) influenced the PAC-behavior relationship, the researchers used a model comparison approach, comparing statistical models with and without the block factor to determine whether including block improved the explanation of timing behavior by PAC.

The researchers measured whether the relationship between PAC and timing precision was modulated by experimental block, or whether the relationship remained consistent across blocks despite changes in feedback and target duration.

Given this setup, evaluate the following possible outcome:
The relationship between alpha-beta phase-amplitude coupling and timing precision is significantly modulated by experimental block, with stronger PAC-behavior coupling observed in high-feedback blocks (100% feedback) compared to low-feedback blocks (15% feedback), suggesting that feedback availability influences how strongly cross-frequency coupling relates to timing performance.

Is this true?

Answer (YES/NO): NO